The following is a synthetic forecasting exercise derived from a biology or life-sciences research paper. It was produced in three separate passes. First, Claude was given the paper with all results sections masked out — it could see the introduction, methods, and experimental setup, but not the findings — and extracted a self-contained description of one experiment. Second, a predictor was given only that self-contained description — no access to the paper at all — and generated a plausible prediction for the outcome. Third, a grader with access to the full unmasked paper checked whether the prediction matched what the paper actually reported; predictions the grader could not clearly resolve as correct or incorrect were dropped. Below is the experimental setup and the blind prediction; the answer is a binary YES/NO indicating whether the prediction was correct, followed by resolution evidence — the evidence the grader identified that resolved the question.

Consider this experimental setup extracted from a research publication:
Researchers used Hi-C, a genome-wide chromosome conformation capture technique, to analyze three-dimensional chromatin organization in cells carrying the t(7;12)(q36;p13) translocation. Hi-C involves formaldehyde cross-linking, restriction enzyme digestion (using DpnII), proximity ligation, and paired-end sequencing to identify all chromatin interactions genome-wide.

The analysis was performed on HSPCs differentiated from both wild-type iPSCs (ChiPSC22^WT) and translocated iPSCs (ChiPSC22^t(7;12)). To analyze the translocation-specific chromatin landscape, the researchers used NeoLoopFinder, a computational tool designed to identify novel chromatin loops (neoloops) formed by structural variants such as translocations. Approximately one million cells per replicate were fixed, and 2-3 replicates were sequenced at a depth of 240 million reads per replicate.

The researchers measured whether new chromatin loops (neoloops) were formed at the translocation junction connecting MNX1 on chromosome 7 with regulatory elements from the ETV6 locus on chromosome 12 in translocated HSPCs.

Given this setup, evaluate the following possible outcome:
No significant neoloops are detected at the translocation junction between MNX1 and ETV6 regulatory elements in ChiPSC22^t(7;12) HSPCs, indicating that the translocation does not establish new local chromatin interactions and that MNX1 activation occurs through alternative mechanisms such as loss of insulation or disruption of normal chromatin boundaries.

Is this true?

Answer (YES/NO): NO